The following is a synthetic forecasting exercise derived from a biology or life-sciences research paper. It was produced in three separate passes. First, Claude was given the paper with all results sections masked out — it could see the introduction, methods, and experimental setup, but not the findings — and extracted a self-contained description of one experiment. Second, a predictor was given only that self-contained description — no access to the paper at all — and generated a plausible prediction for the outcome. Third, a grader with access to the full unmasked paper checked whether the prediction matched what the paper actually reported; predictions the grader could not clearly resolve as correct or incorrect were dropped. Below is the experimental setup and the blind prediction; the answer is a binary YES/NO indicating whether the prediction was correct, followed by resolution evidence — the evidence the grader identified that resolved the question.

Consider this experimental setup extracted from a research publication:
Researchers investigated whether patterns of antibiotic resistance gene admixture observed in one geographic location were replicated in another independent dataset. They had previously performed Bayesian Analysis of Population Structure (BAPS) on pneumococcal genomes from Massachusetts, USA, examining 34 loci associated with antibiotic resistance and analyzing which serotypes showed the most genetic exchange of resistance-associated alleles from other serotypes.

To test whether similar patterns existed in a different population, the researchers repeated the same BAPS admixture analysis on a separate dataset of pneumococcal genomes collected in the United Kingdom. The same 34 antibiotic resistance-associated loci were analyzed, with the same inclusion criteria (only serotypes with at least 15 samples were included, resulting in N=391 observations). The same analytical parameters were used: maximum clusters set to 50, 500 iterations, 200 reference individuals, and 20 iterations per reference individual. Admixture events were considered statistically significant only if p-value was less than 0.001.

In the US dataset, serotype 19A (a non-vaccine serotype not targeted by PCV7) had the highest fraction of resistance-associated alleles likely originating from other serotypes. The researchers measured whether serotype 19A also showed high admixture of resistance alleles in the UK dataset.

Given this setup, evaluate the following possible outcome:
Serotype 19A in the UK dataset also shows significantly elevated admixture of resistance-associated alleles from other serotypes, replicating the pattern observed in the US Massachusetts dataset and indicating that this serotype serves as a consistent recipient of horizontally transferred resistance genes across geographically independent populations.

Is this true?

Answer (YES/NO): YES